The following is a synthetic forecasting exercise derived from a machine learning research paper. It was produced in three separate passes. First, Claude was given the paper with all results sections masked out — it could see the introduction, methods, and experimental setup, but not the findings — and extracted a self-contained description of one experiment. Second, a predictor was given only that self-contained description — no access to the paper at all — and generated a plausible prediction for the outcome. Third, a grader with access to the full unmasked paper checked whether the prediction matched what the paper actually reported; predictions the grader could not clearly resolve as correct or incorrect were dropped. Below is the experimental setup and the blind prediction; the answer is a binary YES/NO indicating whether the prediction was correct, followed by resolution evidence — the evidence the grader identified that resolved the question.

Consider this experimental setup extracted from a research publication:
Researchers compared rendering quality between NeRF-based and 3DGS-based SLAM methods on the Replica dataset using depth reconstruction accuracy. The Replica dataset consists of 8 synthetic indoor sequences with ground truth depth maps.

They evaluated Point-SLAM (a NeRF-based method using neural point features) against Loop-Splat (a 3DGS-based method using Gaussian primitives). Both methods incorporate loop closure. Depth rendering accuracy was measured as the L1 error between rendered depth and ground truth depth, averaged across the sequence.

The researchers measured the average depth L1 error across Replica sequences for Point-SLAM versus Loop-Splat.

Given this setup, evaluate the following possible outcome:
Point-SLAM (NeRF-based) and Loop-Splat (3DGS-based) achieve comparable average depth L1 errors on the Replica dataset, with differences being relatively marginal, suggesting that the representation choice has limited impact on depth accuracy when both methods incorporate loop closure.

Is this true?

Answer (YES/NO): NO